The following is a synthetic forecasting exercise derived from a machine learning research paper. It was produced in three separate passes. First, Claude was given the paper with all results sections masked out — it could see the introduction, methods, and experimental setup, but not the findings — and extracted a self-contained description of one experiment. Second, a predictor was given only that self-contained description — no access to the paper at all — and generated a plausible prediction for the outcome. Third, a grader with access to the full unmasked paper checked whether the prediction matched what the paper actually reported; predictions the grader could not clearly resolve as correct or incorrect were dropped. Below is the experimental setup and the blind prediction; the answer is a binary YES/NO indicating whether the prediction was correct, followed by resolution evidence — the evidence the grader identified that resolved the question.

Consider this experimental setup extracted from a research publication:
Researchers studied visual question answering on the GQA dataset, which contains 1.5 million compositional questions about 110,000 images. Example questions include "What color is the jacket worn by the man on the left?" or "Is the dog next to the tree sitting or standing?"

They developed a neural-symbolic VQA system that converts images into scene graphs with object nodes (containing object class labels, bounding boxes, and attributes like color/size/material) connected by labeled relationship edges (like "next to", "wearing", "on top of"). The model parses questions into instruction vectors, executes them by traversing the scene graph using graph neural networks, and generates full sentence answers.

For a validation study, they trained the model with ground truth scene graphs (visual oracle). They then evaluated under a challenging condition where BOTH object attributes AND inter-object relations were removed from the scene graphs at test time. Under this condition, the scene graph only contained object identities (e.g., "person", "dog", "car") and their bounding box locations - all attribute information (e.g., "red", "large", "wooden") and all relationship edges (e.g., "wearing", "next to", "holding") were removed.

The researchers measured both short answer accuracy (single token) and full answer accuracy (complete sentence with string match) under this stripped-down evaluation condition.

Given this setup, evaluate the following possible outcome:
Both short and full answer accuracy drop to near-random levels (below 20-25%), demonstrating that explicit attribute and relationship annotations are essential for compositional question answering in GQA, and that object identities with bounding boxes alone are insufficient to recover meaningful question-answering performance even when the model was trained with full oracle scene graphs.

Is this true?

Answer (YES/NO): NO